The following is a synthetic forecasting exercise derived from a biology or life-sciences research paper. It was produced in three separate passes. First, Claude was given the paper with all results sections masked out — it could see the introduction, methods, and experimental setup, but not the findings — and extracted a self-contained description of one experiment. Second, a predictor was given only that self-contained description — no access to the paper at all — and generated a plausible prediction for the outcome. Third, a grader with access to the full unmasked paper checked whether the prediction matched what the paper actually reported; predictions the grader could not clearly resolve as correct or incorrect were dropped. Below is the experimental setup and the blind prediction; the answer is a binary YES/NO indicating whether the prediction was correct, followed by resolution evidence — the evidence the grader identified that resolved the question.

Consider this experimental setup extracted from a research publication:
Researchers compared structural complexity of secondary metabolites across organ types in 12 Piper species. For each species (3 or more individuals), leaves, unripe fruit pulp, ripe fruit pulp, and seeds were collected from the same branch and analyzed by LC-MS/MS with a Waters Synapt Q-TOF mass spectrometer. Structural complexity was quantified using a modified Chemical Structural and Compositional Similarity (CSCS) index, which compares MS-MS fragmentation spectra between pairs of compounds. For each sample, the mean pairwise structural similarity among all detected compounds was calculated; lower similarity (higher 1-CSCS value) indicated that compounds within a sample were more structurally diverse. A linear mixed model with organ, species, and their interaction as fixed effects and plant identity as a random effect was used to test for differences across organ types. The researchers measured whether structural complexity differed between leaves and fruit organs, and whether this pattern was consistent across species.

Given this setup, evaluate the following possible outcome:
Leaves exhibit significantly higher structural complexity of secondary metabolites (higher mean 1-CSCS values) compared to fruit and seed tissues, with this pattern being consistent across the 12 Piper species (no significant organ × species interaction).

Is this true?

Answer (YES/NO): NO